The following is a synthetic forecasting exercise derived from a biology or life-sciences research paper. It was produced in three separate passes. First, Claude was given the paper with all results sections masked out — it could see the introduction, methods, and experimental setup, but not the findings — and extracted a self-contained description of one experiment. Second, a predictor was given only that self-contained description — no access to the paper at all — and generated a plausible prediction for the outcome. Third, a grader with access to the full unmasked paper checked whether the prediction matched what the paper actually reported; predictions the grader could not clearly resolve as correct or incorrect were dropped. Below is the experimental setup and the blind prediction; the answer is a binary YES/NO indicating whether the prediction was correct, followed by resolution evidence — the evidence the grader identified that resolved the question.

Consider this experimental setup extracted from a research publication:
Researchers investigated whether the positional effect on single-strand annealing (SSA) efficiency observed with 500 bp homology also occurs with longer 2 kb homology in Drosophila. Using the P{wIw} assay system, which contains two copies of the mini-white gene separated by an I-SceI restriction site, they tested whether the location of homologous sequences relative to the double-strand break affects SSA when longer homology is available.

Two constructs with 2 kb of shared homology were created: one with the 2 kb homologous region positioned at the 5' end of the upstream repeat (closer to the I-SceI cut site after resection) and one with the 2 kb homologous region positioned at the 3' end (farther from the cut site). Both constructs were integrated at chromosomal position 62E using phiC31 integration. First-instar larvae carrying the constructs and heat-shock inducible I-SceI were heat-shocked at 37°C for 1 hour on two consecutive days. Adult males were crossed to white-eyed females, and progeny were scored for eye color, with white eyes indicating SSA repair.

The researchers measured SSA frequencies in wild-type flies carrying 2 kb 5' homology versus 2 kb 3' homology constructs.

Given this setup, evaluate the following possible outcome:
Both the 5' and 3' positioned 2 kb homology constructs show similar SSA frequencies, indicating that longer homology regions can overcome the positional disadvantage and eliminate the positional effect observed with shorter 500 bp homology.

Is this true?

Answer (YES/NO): YES